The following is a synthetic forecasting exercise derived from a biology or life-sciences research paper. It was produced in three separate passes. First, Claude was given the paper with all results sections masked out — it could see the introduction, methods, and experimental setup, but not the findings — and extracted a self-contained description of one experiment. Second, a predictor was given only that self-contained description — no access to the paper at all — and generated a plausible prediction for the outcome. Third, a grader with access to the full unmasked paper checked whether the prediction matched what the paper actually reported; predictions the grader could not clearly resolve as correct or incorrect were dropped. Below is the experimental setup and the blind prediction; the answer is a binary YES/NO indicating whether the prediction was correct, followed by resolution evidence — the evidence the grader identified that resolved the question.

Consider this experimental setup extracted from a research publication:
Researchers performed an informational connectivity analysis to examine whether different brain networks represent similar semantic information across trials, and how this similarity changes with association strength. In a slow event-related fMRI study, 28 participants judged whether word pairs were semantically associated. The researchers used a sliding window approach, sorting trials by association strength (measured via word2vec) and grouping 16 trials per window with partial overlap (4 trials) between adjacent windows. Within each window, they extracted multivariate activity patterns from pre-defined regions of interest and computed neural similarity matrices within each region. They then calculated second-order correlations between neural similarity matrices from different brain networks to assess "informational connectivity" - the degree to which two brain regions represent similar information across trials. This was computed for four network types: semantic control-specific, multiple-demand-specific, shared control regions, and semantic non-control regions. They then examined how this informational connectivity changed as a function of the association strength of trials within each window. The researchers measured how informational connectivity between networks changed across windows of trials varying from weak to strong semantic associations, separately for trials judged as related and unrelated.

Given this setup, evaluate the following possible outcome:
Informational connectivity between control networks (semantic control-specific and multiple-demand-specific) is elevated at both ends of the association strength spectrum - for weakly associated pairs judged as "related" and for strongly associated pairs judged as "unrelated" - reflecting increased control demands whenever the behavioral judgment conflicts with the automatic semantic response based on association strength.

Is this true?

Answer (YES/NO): NO